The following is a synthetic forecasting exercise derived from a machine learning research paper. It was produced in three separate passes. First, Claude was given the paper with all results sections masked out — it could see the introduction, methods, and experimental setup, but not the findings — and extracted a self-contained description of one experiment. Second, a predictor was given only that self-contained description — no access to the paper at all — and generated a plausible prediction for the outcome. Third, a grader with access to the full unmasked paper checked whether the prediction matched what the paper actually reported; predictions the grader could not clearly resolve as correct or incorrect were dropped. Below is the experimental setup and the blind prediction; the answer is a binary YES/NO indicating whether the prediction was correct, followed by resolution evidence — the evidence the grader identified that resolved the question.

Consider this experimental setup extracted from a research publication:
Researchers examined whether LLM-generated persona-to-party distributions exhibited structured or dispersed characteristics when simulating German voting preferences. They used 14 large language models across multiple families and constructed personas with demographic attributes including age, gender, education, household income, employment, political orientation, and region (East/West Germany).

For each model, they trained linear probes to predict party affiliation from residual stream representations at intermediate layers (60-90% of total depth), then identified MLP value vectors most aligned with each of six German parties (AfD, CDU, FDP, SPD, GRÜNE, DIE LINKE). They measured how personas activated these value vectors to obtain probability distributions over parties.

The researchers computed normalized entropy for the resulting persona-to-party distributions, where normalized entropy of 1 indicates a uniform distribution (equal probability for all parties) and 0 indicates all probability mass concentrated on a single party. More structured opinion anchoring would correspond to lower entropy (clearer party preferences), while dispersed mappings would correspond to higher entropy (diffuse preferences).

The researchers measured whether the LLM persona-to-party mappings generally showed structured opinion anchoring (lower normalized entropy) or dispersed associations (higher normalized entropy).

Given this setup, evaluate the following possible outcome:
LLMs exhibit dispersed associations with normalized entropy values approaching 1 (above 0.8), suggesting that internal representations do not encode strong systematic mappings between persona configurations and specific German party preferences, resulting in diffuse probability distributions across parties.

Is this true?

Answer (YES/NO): NO